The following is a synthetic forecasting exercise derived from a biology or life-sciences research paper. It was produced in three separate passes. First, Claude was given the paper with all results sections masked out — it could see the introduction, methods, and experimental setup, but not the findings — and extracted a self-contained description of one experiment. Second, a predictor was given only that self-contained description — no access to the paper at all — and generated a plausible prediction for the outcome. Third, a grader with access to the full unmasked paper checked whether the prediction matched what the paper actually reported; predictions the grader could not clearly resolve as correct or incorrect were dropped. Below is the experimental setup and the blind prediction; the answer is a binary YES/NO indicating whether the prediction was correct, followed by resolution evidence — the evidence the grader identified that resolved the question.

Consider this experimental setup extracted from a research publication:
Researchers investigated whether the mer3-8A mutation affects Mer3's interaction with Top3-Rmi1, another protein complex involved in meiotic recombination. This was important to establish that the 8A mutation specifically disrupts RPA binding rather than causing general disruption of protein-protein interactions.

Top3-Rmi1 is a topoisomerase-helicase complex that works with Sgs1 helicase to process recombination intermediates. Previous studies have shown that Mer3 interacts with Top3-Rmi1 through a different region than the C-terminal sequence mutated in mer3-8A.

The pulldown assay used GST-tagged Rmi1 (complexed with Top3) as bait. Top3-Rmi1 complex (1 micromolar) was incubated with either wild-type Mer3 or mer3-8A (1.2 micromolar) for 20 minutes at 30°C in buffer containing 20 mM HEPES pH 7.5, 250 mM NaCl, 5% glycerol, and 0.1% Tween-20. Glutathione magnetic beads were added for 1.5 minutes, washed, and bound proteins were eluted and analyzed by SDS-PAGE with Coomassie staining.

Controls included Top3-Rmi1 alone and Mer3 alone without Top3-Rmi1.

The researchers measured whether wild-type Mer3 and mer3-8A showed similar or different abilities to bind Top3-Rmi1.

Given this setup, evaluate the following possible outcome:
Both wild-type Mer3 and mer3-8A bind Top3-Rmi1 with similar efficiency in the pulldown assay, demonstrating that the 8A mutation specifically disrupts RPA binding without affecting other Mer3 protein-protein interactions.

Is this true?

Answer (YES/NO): YES